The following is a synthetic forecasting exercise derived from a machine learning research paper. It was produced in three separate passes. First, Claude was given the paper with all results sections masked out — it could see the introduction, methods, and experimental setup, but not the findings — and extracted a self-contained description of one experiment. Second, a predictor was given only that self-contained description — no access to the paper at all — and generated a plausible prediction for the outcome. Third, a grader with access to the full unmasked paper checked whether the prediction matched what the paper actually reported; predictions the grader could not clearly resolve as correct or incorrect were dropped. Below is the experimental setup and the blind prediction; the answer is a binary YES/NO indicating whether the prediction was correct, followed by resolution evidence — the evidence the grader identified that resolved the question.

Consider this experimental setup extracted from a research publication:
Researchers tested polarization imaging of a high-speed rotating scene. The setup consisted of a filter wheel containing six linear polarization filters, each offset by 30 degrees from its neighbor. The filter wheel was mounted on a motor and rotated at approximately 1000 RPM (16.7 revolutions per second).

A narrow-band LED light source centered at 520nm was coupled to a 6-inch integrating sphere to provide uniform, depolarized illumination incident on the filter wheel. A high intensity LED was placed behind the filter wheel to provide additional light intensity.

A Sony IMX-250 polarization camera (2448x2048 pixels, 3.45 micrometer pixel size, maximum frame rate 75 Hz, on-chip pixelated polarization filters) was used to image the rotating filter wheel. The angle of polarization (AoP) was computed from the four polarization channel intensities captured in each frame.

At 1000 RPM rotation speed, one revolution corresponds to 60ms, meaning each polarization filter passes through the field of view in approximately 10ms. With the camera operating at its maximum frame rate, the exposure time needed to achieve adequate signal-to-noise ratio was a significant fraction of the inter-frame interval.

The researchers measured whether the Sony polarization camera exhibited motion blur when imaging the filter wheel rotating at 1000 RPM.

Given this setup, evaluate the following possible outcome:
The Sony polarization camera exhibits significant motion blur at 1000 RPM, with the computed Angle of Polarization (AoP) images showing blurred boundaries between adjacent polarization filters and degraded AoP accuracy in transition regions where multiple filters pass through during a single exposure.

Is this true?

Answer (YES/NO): YES